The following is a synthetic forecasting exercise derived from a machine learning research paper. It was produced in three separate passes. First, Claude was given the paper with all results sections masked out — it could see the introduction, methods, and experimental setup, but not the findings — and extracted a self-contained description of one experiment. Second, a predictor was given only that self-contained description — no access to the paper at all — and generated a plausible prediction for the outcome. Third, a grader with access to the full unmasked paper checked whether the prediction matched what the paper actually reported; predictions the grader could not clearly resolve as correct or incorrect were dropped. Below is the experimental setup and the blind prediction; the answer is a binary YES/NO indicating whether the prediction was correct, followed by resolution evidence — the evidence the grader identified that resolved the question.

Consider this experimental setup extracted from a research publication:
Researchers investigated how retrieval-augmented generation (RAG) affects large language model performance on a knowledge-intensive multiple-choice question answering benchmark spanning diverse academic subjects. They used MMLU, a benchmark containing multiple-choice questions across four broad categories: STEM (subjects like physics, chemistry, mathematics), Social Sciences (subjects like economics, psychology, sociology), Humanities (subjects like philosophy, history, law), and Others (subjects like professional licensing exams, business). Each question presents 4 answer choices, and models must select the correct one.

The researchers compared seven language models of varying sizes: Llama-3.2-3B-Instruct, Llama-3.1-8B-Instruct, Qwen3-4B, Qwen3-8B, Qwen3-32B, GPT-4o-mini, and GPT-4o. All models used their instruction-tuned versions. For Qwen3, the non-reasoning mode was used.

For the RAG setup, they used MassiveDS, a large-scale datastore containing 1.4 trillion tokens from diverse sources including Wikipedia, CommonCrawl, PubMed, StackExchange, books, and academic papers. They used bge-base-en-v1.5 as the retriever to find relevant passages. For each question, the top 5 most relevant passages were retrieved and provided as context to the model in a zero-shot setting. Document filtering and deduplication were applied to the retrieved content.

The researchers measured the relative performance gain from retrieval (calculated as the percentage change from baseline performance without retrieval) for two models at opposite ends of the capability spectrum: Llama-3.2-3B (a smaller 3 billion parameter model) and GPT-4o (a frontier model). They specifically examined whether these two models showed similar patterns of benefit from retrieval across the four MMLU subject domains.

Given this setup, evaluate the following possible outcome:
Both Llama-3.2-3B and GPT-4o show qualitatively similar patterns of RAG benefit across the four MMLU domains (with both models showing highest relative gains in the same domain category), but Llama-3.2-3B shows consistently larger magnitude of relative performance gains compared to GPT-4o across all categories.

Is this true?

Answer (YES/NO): NO